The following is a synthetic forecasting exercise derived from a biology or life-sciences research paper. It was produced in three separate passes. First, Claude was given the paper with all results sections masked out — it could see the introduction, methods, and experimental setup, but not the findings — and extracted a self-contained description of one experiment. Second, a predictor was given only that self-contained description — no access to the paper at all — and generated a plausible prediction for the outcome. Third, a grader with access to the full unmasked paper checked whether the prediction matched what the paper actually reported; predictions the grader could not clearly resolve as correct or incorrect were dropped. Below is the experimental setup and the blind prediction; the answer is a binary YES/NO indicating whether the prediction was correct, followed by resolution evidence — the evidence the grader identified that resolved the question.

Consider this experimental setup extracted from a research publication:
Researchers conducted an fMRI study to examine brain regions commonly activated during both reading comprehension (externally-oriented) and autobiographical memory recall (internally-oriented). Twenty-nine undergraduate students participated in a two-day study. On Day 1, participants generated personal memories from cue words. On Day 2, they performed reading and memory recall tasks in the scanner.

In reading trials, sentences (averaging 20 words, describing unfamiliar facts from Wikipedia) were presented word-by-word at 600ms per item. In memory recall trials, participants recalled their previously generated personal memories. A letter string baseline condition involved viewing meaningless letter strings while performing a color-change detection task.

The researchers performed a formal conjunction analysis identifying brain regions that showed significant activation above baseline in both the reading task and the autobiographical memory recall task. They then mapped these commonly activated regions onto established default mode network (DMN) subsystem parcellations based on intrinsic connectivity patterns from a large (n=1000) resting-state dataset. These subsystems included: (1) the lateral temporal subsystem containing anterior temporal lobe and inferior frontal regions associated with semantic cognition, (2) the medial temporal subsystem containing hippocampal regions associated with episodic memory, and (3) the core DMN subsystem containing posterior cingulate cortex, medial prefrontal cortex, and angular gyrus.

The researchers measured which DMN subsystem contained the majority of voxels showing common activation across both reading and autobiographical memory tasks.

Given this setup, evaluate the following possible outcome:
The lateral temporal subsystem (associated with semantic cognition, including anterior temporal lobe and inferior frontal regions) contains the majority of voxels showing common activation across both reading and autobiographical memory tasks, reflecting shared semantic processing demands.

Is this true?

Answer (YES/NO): YES